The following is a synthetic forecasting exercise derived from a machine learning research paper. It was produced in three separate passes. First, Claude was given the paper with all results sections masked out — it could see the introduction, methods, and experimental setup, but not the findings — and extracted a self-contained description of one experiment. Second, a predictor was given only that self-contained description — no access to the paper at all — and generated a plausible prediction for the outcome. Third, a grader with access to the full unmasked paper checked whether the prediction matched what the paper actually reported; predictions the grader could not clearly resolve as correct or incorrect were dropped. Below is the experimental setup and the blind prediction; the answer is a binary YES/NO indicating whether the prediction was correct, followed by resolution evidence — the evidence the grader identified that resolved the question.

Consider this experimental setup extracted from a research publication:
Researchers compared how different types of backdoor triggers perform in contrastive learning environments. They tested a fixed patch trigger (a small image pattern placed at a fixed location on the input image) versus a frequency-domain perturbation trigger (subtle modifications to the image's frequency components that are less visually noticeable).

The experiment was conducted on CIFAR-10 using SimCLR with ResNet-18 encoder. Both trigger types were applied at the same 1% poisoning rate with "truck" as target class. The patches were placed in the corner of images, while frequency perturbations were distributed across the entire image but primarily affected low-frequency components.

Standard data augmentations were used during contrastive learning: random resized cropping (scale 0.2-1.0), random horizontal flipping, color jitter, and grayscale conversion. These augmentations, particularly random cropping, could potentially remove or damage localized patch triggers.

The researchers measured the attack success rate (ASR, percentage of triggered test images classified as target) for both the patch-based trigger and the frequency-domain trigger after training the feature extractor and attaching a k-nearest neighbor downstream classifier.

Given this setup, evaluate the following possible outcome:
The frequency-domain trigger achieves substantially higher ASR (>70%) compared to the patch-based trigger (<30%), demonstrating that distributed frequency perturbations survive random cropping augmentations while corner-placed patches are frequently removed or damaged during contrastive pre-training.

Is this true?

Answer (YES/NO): NO